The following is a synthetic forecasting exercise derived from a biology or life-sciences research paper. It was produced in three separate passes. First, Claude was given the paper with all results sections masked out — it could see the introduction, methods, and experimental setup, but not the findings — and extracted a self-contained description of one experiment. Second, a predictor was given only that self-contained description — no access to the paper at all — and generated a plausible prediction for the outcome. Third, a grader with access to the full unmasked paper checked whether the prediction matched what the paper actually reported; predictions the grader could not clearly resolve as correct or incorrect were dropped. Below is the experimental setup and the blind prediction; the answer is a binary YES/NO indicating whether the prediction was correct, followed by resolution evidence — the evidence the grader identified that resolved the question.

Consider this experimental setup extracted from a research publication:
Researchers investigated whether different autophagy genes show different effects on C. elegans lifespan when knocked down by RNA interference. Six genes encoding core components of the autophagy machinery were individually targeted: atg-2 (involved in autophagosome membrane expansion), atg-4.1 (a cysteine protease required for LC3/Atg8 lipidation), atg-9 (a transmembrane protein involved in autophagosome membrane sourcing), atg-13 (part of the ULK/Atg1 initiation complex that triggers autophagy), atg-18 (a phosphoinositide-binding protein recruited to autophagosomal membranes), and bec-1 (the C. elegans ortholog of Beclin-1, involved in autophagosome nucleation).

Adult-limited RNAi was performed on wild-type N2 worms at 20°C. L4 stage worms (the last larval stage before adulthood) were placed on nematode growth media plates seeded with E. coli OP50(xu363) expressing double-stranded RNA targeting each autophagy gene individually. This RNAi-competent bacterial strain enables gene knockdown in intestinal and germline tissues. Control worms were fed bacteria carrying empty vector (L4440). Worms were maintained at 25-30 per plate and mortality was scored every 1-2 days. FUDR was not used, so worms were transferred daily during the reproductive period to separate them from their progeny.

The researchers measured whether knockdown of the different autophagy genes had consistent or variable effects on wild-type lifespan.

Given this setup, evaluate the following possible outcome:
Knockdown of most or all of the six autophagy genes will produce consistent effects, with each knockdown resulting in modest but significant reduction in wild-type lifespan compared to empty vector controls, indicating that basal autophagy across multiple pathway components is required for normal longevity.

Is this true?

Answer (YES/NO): NO